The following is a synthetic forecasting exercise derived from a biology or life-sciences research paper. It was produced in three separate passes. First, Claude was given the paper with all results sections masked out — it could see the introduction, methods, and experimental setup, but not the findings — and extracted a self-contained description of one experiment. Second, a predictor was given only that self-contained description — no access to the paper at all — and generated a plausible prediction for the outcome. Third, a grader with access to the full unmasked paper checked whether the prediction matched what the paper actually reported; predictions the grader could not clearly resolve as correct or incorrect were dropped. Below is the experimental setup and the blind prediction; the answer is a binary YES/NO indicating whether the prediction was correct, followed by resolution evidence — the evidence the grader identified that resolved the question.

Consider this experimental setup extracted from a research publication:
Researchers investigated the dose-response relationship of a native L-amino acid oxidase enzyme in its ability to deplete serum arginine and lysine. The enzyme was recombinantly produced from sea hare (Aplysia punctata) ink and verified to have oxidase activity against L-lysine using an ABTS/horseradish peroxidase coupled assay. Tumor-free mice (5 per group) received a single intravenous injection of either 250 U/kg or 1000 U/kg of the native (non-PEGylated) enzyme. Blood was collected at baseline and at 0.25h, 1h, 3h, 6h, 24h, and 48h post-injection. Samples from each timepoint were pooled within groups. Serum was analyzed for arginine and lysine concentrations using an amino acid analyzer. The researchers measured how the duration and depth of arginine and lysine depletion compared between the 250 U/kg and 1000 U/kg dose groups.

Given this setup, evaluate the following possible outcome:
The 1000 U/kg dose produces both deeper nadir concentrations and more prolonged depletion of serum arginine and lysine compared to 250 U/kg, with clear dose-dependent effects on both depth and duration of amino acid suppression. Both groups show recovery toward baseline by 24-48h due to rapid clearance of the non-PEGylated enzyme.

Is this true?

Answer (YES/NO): NO